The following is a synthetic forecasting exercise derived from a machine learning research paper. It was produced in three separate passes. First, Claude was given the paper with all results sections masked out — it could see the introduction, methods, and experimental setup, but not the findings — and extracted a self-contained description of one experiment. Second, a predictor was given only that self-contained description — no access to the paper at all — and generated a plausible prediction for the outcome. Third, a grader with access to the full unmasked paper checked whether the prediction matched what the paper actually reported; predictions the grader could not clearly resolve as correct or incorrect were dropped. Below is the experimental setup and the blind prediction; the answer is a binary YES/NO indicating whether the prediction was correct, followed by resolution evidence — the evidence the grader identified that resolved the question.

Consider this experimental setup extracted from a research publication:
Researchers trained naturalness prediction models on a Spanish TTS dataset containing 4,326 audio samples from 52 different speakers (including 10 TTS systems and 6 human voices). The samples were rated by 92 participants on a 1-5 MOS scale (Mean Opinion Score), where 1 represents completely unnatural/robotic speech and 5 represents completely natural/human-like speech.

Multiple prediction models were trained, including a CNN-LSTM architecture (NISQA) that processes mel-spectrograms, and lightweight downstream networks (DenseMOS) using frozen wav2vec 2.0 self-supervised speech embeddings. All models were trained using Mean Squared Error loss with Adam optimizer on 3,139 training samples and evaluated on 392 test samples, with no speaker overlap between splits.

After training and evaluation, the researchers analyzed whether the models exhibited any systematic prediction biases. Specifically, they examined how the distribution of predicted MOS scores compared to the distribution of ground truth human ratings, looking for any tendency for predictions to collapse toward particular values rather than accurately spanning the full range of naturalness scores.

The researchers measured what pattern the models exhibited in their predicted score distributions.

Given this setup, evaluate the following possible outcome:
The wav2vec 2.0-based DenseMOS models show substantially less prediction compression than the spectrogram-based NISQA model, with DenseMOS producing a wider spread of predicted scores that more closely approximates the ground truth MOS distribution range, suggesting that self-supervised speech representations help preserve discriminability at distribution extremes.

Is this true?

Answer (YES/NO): NO